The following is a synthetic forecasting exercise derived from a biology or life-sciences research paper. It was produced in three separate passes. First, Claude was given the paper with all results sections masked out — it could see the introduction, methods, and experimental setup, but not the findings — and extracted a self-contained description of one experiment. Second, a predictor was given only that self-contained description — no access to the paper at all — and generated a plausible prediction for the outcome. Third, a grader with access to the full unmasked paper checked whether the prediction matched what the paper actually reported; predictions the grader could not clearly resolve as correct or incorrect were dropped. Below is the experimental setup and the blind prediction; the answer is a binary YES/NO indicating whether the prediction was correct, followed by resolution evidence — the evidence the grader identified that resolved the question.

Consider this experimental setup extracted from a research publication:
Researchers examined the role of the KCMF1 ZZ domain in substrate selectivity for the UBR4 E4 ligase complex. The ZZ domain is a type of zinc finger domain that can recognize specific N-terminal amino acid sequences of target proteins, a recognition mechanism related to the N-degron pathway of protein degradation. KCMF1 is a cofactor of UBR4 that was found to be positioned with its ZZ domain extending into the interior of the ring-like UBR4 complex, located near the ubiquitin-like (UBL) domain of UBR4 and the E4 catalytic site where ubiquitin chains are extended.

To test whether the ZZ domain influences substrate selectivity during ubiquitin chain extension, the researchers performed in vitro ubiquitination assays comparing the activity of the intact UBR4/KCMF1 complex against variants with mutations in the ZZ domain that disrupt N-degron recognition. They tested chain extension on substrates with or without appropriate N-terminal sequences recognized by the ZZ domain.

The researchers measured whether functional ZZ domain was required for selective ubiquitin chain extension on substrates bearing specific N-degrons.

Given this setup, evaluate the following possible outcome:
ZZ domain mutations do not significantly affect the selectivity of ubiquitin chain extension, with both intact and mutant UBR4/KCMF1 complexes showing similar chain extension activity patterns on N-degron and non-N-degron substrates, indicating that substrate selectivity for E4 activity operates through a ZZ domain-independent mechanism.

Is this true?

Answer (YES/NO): NO